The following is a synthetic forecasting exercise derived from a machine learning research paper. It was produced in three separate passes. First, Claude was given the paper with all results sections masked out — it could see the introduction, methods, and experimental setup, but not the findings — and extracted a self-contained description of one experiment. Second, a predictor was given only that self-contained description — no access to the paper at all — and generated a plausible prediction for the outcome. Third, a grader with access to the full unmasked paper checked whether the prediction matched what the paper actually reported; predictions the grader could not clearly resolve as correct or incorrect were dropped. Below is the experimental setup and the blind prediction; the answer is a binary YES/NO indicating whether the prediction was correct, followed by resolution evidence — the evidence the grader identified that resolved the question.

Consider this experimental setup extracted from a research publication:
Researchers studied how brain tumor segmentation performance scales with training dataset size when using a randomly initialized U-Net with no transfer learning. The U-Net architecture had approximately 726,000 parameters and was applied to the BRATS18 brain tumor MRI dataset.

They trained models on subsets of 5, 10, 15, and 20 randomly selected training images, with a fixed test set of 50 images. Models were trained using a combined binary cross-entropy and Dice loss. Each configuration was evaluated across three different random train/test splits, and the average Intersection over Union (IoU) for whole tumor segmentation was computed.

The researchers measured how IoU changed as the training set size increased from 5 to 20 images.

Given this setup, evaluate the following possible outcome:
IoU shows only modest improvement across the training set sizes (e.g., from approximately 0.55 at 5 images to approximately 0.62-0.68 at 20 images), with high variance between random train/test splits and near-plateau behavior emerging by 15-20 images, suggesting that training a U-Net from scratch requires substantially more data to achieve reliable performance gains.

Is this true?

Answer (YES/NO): NO